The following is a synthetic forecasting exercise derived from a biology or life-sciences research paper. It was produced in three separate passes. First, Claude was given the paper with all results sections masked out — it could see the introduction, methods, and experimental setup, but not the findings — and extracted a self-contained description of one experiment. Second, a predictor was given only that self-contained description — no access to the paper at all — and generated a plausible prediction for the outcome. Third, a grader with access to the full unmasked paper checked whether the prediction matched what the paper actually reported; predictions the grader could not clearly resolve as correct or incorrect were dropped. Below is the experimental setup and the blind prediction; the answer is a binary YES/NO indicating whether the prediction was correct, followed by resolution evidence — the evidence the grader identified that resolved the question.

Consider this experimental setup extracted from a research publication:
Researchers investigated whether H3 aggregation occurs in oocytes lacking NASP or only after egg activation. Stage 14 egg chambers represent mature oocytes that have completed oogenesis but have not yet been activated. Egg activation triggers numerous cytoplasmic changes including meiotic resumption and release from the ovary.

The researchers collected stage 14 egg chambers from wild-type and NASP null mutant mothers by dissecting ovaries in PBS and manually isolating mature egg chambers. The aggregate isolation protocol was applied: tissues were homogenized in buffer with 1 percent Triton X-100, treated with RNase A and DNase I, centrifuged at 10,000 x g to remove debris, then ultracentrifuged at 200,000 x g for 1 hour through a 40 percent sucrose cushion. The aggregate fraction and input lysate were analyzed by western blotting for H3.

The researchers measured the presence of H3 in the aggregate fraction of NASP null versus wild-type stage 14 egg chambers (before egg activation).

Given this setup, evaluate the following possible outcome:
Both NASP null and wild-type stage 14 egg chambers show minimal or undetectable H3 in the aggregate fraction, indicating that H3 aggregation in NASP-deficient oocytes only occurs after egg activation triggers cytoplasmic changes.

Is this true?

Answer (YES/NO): NO